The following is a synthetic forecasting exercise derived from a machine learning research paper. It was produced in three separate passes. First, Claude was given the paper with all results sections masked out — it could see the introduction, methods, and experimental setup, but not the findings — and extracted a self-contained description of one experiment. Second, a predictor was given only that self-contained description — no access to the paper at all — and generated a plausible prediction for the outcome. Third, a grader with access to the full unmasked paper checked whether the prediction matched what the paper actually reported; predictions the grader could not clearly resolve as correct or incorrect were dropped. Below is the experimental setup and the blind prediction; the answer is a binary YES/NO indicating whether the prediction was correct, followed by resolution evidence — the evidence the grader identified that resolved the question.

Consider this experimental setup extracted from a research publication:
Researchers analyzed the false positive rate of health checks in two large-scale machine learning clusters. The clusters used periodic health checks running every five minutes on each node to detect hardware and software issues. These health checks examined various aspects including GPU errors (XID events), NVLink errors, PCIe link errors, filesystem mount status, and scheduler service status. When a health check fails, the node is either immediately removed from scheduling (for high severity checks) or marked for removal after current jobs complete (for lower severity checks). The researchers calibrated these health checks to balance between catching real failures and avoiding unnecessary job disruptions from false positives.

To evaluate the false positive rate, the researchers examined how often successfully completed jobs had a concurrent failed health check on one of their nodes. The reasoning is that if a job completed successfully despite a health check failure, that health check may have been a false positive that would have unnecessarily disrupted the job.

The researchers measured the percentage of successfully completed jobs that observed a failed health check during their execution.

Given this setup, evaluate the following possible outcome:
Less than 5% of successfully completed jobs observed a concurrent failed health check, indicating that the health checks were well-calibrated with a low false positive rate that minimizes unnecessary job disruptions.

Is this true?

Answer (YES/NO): YES